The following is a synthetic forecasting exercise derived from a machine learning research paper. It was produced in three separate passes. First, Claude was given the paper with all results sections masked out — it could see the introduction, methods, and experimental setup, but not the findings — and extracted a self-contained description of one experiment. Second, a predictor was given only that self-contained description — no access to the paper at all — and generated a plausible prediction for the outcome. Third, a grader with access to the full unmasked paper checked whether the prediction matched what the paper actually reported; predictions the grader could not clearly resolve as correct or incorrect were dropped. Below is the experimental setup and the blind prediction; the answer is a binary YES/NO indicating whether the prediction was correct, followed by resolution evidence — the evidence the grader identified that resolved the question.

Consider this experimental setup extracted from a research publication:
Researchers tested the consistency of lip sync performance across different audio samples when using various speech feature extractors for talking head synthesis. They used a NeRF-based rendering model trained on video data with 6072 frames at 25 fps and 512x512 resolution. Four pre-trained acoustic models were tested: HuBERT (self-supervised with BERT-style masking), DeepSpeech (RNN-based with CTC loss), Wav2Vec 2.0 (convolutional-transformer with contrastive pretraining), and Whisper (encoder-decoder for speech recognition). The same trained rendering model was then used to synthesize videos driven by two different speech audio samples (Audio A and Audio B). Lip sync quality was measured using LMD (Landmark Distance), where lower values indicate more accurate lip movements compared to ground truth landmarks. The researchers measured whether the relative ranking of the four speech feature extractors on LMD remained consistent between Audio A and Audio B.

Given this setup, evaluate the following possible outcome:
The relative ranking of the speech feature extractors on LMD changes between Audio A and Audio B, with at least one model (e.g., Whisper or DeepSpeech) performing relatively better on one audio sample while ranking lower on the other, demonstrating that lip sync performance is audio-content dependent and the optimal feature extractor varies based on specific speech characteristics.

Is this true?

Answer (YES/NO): NO